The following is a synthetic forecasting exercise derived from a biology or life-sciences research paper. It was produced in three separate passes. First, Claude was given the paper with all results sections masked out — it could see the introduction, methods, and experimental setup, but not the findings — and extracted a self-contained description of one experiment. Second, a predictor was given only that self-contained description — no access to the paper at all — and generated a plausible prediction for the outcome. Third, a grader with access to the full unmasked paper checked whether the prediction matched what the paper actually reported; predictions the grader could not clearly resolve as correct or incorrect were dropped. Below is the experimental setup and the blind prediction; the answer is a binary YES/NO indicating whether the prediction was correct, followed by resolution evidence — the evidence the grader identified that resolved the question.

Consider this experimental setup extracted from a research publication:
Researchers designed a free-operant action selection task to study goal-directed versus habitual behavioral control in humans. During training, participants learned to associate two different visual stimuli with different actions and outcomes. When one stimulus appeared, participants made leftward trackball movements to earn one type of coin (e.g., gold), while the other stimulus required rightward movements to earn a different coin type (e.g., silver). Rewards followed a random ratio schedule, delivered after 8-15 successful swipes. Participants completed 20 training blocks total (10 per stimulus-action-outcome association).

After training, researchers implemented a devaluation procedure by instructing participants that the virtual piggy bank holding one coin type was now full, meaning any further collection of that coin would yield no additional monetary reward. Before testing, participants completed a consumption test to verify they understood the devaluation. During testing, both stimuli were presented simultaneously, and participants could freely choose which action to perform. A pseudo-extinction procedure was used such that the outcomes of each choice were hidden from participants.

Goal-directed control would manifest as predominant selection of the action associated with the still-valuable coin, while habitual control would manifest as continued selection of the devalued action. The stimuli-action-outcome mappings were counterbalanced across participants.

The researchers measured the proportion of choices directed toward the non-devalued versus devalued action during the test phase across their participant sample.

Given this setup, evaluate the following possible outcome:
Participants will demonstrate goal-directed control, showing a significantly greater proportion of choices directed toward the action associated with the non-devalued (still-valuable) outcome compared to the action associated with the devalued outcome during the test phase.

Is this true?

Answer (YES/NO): NO